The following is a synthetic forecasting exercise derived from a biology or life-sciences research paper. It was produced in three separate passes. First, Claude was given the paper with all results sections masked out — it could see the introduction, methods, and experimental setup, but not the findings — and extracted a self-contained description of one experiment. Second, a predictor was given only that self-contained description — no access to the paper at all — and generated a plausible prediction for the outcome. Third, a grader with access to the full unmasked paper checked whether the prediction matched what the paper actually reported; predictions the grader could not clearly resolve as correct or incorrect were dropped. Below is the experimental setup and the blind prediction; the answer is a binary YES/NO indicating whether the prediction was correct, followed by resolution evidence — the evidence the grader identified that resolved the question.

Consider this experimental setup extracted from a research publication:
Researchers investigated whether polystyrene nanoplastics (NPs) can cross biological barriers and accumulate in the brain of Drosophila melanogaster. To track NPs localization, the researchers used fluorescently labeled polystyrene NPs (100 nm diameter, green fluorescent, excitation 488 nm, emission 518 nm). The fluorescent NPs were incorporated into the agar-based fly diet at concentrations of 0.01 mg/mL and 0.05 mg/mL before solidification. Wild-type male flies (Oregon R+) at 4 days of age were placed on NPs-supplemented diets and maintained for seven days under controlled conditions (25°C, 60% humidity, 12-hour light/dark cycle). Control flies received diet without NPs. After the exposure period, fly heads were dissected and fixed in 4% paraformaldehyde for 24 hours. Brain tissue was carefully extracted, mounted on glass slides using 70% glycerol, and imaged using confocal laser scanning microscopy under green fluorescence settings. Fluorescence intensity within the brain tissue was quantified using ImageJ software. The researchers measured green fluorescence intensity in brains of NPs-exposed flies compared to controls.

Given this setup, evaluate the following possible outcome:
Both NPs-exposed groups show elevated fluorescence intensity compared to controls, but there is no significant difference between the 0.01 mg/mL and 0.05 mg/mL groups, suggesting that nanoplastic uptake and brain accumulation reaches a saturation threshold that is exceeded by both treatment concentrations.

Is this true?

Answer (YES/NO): NO